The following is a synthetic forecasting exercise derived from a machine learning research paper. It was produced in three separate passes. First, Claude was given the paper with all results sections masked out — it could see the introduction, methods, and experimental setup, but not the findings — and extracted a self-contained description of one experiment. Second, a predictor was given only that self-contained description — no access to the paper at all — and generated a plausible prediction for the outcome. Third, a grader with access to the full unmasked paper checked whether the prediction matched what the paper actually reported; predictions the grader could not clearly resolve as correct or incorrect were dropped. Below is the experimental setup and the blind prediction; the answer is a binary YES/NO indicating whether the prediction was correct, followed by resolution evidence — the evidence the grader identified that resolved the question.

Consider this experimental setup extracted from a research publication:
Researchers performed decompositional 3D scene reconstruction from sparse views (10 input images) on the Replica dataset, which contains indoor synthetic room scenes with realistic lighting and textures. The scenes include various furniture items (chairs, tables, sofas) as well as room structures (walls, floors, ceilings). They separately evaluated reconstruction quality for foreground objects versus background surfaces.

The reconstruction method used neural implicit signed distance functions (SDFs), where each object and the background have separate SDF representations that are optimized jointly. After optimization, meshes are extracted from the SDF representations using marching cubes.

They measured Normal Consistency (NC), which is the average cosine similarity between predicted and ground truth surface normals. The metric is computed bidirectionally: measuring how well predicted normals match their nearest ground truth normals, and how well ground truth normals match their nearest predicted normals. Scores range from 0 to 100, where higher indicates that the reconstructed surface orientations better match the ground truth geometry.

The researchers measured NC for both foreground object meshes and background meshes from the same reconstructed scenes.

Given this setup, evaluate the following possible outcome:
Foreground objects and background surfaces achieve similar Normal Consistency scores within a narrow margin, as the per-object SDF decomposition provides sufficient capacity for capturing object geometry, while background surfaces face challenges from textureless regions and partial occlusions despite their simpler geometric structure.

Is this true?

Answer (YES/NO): NO